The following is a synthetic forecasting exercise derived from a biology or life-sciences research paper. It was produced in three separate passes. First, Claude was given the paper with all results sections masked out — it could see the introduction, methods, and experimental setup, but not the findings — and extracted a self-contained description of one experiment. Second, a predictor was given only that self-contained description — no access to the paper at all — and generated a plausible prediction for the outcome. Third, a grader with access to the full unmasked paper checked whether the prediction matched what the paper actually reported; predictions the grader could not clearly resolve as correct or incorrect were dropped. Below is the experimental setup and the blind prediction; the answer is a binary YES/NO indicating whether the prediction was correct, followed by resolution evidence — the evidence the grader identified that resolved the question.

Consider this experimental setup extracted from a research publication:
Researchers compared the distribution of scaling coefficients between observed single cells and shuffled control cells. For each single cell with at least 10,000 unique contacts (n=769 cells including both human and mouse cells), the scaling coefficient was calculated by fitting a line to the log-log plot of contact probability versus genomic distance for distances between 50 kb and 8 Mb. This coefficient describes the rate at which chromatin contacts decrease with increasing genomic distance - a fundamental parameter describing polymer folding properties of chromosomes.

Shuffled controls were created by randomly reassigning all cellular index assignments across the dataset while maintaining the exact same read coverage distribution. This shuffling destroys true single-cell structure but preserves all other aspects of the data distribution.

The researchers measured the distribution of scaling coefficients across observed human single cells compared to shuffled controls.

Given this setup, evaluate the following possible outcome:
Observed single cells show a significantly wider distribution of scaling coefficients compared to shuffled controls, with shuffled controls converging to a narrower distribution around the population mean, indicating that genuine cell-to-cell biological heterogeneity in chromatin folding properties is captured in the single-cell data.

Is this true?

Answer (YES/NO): YES